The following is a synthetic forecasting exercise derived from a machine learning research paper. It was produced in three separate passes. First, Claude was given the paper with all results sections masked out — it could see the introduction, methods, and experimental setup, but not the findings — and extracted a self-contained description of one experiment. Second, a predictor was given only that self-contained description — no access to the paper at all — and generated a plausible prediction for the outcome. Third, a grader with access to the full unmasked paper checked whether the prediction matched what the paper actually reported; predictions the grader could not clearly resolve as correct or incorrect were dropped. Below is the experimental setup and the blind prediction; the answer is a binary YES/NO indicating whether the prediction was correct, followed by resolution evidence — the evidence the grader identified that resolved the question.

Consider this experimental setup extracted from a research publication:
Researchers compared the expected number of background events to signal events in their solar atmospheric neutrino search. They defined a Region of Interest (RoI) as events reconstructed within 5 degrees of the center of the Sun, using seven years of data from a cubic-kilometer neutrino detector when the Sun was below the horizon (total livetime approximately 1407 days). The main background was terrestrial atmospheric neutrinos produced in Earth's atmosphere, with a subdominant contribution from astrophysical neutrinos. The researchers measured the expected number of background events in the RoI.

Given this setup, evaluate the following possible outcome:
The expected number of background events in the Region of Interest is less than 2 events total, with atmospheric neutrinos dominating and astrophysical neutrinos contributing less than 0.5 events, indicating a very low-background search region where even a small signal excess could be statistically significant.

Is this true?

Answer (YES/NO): NO